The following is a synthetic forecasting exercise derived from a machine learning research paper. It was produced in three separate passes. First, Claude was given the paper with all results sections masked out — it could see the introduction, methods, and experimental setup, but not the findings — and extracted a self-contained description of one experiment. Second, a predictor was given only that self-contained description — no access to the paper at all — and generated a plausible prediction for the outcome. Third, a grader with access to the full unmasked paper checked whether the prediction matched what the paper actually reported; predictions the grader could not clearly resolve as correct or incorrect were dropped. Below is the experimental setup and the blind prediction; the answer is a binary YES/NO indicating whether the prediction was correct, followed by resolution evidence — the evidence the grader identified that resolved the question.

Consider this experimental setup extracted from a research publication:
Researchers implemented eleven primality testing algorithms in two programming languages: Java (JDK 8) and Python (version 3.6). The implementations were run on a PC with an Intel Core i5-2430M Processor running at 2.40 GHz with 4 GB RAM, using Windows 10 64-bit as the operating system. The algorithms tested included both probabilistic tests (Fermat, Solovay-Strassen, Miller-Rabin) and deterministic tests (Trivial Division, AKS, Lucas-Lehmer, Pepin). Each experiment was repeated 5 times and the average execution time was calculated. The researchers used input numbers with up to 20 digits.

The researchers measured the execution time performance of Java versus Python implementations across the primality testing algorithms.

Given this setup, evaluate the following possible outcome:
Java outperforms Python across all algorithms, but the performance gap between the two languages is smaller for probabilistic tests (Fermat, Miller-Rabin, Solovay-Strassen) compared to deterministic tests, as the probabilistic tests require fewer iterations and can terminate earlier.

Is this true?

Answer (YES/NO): NO